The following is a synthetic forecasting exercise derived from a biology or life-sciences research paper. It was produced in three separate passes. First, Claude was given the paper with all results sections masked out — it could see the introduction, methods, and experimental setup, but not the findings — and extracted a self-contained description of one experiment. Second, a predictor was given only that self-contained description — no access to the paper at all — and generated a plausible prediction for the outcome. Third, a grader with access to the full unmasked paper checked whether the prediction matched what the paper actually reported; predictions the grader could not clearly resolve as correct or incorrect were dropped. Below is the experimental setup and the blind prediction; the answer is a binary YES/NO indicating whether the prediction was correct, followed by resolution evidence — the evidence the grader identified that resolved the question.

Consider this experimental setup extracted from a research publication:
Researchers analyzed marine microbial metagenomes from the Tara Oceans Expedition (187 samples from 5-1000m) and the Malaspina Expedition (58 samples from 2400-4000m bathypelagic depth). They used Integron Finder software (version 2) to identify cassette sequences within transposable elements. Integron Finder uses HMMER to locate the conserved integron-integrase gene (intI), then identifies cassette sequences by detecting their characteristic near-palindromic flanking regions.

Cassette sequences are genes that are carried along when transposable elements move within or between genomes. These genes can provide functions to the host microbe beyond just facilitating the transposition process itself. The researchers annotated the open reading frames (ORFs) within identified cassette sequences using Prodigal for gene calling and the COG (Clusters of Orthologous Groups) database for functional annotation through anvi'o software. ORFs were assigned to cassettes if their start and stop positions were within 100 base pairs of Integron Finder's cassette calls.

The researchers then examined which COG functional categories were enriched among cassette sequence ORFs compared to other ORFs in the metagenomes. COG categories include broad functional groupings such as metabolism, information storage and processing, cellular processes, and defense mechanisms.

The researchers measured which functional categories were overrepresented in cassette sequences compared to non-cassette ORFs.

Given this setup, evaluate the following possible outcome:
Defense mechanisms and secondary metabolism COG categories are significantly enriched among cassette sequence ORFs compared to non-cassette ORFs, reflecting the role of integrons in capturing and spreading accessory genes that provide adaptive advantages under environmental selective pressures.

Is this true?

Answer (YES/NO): NO